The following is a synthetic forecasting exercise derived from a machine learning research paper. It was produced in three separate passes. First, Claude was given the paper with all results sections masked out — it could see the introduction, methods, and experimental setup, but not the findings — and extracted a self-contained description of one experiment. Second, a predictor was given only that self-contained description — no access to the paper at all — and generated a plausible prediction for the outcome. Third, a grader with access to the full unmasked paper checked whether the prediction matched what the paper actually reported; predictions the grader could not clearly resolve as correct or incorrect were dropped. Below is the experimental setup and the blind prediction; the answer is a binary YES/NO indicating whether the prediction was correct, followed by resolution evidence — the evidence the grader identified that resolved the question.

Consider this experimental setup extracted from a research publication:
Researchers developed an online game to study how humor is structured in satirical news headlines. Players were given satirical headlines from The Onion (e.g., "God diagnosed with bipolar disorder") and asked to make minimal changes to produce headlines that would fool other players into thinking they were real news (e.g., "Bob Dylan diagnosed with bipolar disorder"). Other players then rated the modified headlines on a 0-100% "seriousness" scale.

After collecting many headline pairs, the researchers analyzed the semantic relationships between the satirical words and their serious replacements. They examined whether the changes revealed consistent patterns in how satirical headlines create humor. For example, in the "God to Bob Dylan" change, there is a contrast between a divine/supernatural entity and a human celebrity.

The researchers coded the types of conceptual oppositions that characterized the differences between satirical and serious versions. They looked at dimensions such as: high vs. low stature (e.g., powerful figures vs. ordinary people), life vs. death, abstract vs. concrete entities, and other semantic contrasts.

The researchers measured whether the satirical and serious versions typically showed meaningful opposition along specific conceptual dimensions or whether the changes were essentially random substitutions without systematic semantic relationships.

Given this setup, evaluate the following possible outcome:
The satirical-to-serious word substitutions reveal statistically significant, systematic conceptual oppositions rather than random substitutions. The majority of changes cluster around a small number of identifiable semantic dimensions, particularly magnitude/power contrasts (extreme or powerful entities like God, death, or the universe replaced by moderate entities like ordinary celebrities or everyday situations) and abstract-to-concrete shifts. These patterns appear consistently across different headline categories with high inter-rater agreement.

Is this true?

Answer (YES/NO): NO